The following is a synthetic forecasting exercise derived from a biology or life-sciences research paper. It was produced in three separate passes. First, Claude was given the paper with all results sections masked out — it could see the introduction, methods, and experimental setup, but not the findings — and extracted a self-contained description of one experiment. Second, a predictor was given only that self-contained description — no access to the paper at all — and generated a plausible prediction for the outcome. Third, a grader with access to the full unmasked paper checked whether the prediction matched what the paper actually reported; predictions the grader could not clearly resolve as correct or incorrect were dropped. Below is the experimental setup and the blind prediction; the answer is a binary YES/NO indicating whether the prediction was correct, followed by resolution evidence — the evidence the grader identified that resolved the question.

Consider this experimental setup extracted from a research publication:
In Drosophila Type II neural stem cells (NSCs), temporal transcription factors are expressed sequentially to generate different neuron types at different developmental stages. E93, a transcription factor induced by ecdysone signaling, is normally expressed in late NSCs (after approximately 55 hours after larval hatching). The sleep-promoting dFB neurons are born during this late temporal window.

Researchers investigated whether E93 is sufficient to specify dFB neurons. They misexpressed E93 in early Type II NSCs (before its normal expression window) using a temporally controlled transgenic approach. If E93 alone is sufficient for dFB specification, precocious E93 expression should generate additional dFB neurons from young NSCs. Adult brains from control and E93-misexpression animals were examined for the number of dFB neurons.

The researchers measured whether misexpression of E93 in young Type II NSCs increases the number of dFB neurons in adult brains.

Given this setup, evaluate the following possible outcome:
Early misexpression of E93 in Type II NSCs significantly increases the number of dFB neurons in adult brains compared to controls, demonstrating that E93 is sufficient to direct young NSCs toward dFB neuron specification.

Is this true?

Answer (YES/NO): NO